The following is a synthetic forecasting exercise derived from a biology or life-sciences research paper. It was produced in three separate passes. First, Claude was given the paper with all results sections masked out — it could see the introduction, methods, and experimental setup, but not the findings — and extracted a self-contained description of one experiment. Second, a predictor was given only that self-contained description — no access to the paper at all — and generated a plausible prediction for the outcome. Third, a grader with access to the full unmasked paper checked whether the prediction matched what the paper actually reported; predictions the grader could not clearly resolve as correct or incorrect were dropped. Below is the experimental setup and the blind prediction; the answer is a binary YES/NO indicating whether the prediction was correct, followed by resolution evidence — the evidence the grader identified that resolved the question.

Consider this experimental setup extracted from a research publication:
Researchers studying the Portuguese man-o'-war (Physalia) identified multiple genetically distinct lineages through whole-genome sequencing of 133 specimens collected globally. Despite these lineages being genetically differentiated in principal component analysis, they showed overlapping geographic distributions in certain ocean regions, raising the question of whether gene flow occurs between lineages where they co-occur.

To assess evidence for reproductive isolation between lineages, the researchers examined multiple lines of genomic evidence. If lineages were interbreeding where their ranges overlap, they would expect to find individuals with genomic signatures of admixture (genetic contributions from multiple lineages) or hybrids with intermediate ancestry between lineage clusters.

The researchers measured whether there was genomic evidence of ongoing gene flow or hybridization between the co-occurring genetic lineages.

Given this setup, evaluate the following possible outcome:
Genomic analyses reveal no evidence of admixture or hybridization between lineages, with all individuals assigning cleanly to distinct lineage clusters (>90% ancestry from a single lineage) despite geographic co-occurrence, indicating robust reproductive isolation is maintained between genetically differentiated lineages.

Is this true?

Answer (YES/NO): YES